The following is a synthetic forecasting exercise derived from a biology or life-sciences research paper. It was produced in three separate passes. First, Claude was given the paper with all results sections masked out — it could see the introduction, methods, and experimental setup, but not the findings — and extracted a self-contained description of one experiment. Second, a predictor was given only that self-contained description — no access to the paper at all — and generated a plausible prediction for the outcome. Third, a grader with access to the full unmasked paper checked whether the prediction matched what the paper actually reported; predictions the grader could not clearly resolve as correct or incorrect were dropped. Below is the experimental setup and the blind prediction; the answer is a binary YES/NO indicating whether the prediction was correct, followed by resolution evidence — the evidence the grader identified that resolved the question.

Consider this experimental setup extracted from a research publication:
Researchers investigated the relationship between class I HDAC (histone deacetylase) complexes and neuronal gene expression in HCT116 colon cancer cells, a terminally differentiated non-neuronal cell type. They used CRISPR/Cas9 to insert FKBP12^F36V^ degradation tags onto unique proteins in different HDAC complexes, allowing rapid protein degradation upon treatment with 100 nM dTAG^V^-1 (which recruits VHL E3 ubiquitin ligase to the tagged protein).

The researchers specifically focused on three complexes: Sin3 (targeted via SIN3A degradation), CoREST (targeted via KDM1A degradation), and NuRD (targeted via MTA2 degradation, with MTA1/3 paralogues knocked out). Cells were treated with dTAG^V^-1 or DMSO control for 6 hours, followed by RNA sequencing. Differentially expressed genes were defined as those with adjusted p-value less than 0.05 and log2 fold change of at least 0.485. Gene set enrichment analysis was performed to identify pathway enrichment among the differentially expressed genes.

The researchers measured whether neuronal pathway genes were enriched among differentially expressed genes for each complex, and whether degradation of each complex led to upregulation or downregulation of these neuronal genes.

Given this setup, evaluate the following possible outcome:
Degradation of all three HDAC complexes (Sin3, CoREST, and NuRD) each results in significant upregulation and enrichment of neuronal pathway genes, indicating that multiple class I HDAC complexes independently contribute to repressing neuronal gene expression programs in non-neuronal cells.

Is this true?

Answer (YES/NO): NO